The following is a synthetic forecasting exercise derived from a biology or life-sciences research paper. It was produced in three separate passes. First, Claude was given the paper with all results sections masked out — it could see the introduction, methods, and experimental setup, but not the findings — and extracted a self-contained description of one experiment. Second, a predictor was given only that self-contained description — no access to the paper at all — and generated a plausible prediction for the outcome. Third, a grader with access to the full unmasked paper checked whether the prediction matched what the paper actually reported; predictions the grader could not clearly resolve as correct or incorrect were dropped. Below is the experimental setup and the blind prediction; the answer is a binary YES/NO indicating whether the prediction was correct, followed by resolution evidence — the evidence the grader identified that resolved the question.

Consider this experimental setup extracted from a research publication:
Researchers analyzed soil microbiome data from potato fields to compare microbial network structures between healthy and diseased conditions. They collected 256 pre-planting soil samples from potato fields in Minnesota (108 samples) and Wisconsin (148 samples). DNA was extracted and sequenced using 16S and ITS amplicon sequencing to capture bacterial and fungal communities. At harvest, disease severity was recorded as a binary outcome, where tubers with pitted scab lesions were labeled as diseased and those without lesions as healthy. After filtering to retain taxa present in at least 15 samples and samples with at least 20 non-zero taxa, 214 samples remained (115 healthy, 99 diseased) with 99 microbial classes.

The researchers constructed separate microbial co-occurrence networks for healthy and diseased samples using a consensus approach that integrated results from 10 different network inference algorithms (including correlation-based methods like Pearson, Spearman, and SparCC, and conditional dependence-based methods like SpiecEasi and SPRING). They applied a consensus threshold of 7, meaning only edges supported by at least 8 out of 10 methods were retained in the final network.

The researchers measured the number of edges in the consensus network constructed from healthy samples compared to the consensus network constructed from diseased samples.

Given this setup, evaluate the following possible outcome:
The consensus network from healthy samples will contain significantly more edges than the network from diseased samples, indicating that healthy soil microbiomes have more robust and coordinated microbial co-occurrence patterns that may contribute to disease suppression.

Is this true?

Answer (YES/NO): YES